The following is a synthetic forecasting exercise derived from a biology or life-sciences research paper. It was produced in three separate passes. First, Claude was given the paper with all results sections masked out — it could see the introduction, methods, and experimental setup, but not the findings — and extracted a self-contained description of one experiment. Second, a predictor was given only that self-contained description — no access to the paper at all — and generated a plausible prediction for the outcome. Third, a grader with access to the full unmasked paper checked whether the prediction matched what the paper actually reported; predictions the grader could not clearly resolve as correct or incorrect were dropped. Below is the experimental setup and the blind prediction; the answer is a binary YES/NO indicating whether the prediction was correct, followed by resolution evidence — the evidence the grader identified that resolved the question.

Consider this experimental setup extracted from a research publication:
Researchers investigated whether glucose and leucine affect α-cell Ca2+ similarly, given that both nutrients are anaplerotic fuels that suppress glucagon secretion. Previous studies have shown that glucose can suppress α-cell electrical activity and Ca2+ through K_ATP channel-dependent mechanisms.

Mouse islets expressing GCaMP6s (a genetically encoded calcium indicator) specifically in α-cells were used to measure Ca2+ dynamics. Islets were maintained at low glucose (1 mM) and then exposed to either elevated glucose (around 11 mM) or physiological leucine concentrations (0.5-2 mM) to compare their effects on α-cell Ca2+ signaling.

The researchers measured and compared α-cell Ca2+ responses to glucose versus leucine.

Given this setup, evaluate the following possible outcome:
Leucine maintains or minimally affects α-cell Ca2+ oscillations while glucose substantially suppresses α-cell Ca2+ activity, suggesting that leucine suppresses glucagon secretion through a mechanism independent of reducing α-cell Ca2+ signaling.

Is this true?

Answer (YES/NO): YES